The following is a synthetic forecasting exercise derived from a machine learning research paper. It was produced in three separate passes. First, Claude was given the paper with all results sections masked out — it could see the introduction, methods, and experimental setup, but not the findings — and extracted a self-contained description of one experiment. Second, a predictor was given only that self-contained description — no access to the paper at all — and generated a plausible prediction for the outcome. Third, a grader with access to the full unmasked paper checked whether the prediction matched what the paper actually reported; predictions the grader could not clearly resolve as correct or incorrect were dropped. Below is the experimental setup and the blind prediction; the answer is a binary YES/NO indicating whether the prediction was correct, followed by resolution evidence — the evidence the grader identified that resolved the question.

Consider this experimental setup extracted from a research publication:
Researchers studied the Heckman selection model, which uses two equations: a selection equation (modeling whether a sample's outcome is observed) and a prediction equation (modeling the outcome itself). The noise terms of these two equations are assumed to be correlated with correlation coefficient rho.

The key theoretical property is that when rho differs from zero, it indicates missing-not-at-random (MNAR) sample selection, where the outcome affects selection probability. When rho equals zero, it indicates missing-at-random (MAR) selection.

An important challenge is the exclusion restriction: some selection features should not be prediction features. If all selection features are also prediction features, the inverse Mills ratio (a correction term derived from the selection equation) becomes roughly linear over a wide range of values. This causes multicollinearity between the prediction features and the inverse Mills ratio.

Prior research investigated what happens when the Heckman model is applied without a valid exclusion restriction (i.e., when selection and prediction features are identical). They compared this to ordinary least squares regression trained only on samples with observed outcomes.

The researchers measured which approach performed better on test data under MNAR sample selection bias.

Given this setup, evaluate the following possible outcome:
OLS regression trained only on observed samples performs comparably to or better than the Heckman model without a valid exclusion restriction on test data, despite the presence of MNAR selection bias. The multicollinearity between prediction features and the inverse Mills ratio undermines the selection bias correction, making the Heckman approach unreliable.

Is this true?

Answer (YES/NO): YES